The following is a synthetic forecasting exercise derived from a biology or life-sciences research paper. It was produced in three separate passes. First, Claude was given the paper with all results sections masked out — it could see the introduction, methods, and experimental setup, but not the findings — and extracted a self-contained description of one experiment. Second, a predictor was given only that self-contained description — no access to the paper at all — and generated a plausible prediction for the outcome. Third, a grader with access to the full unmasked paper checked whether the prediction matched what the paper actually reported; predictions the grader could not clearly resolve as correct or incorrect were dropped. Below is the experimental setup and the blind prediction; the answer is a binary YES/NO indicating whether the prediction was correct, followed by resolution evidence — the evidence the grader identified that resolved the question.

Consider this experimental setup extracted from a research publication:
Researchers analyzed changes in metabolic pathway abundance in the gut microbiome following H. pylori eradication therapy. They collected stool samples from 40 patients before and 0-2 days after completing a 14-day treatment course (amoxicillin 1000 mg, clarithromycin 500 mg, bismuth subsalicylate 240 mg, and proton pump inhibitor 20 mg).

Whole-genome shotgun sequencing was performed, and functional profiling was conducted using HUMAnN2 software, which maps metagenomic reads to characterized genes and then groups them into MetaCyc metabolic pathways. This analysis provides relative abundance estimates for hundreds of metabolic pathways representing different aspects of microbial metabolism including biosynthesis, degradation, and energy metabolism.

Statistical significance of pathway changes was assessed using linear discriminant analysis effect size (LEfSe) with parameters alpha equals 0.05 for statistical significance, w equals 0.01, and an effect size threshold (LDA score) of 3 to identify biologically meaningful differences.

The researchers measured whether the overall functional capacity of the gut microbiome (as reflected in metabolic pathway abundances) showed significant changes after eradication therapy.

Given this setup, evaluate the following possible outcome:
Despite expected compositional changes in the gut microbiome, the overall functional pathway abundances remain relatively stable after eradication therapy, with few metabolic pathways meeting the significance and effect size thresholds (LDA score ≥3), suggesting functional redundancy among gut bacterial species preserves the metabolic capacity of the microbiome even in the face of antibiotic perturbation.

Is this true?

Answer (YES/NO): YES